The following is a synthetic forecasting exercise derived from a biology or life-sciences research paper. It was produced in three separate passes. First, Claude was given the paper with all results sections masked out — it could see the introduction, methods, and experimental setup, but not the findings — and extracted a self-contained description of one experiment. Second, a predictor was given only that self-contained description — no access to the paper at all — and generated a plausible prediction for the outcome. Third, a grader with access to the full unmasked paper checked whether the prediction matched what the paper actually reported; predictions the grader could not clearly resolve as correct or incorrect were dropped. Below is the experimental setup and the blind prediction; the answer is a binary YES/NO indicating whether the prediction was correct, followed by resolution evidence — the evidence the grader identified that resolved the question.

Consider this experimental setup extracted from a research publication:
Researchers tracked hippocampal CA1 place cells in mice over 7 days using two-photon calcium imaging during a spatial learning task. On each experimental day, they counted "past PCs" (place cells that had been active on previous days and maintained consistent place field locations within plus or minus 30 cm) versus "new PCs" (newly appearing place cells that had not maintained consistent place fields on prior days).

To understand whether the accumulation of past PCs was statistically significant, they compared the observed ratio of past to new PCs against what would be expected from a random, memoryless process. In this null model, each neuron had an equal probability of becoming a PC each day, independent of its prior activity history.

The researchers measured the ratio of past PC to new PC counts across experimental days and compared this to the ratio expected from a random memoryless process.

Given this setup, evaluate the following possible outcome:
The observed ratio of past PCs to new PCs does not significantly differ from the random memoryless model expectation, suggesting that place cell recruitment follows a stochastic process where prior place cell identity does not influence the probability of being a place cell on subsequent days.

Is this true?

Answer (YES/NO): NO